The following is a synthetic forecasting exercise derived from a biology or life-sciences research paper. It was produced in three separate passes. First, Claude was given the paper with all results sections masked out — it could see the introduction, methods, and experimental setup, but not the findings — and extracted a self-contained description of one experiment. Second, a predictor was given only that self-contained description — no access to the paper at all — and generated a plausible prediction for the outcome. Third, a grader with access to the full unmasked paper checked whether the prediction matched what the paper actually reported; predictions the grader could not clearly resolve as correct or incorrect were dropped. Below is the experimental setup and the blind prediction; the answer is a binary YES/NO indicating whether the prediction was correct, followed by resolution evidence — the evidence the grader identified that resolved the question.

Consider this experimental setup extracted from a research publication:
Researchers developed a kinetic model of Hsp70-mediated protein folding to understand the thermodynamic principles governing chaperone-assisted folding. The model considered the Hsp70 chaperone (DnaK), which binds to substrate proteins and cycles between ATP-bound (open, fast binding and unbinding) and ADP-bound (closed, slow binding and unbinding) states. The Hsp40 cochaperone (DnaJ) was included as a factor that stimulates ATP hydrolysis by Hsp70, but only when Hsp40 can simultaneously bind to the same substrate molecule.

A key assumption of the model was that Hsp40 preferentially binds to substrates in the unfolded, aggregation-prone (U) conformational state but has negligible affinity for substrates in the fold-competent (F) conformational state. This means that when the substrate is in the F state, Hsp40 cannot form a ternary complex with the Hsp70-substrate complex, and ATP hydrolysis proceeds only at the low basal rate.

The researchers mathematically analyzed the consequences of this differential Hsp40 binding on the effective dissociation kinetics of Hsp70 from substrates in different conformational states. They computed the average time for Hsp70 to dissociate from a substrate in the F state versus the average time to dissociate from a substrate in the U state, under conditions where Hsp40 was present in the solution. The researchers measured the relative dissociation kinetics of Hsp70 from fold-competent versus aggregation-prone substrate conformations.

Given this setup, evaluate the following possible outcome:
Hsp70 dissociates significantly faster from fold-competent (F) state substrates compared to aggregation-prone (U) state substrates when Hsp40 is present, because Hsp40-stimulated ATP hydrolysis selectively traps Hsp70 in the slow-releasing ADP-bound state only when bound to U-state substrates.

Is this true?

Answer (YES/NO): YES